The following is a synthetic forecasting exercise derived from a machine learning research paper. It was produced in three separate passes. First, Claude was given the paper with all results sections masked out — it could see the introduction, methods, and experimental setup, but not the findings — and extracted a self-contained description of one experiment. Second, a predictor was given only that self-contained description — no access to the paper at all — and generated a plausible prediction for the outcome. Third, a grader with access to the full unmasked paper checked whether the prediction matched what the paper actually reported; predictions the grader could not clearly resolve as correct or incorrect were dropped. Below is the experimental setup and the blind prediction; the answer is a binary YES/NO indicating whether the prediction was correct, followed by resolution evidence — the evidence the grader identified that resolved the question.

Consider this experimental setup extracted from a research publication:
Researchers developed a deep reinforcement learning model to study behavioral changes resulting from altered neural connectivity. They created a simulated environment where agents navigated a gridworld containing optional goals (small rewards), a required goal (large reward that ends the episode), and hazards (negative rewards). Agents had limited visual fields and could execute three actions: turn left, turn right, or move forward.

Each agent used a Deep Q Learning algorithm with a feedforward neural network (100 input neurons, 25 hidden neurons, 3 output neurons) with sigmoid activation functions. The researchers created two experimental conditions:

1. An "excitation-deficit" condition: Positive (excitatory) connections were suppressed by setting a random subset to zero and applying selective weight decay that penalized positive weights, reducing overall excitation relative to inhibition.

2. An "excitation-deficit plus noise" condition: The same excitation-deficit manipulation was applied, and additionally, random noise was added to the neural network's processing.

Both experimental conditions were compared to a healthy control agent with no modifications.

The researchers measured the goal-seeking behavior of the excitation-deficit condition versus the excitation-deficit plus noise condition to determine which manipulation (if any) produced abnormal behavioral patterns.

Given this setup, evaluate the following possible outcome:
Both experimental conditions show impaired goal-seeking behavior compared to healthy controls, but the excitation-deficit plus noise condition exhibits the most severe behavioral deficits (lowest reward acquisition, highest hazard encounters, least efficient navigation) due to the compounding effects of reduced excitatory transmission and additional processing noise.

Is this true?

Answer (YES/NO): NO